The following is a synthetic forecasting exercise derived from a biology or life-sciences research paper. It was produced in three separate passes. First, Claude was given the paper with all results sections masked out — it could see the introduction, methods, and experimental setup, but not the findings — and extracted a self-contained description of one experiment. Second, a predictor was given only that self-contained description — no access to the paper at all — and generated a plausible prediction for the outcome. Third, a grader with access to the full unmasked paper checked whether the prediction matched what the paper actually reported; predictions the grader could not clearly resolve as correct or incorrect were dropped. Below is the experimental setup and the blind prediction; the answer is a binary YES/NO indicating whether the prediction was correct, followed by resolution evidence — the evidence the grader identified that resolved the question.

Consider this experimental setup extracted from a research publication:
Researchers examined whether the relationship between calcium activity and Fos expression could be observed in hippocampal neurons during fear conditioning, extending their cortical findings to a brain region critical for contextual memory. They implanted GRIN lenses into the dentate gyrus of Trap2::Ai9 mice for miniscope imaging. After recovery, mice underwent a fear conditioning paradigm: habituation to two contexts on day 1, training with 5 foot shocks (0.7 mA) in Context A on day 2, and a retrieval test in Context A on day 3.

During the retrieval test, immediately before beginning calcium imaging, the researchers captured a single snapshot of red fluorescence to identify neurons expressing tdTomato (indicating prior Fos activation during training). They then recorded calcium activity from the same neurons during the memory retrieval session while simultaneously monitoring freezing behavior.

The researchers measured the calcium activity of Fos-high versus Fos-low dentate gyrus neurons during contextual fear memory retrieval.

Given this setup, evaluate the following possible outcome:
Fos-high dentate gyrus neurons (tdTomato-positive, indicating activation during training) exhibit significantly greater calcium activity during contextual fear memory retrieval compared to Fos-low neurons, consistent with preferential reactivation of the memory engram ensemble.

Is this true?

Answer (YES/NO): YES